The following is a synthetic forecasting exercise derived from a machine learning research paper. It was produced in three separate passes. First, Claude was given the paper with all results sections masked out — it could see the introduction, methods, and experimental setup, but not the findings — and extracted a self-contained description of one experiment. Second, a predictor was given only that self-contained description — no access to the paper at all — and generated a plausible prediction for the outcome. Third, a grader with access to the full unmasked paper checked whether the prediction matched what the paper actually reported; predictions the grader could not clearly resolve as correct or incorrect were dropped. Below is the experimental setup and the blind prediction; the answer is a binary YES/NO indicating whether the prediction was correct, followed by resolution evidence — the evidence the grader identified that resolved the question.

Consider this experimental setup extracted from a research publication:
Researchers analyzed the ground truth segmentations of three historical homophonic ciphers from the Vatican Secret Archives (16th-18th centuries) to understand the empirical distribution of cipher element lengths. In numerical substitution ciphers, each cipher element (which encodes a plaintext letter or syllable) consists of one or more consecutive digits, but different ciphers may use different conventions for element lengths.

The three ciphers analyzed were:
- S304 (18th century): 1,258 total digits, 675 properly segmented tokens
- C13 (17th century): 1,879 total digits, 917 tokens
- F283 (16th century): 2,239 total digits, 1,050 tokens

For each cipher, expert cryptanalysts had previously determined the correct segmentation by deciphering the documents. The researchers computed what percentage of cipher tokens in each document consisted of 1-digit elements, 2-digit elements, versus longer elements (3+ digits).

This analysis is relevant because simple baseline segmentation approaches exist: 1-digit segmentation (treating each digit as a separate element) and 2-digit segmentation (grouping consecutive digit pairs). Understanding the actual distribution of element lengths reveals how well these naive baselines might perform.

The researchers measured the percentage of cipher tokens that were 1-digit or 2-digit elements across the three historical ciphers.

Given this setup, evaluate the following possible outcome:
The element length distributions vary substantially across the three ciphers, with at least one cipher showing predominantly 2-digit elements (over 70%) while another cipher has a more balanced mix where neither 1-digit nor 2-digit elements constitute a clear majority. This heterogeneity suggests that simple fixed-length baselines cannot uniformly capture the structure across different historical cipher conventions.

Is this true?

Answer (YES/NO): NO